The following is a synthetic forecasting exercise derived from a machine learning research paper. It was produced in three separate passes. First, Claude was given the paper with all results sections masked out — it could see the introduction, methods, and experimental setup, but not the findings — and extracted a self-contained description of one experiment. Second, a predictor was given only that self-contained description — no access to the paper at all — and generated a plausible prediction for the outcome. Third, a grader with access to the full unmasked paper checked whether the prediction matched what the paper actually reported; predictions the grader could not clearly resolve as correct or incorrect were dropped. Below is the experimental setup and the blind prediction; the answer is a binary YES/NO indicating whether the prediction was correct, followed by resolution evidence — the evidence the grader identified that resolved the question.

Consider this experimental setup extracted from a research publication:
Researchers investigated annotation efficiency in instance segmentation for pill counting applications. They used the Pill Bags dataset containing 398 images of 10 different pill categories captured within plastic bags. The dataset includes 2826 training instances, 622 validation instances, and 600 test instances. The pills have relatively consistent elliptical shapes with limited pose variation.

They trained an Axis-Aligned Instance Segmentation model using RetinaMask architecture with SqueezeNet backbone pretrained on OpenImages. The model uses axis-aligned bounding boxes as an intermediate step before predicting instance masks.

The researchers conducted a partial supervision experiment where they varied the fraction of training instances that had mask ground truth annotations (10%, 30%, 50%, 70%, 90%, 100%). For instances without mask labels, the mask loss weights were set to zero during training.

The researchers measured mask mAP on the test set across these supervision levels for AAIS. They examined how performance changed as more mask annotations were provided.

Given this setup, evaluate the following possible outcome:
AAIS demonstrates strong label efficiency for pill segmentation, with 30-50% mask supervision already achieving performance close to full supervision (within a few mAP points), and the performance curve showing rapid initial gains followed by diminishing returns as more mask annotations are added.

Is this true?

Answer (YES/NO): NO